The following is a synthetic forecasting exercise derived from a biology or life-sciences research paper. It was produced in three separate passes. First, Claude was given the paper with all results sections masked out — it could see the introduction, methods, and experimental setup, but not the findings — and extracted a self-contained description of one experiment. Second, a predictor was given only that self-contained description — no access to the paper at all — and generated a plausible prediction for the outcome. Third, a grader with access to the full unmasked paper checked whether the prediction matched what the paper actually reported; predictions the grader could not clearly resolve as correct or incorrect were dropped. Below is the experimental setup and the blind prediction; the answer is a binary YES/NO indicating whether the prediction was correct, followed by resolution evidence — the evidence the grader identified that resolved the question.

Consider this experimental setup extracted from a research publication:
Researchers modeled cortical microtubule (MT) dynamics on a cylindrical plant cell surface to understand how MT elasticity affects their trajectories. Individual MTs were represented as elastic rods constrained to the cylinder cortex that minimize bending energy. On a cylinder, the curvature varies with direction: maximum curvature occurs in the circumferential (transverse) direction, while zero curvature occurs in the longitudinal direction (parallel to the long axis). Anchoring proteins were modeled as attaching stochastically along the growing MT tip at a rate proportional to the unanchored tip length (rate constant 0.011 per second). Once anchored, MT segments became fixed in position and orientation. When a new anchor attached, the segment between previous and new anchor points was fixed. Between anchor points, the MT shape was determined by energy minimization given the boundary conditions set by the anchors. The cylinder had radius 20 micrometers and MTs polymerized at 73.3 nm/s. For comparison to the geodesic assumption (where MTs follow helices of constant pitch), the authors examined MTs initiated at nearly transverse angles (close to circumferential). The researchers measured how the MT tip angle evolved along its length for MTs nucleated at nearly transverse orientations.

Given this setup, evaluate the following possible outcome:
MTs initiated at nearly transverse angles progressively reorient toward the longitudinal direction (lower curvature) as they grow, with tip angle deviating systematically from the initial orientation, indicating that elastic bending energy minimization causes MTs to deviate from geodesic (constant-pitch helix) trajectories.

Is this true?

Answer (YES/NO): YES